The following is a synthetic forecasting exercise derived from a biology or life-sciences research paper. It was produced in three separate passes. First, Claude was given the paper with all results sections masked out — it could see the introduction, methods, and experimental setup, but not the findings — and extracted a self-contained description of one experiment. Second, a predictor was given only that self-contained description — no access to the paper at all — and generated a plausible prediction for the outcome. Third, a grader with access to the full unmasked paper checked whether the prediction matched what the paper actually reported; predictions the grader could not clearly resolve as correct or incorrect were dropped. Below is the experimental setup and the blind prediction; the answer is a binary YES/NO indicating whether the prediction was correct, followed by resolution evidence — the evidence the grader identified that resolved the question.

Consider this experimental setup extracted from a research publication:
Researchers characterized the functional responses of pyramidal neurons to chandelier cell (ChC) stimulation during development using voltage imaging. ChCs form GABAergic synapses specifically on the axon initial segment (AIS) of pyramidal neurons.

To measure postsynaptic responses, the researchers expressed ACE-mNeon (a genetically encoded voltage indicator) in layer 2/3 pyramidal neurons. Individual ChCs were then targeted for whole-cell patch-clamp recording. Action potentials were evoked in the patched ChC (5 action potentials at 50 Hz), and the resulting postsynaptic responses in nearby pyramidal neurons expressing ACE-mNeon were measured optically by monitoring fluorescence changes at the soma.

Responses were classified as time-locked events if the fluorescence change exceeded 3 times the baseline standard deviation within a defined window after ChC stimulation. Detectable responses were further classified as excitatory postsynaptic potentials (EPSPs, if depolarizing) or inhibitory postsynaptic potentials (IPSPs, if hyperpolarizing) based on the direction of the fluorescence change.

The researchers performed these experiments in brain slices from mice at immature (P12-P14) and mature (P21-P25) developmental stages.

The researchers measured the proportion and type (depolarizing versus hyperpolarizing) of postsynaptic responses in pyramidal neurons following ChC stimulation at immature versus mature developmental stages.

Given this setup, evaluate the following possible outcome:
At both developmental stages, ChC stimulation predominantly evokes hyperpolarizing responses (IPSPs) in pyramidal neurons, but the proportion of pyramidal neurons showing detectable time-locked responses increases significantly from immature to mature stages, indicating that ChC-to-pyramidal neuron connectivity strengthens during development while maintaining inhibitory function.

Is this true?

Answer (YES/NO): NO